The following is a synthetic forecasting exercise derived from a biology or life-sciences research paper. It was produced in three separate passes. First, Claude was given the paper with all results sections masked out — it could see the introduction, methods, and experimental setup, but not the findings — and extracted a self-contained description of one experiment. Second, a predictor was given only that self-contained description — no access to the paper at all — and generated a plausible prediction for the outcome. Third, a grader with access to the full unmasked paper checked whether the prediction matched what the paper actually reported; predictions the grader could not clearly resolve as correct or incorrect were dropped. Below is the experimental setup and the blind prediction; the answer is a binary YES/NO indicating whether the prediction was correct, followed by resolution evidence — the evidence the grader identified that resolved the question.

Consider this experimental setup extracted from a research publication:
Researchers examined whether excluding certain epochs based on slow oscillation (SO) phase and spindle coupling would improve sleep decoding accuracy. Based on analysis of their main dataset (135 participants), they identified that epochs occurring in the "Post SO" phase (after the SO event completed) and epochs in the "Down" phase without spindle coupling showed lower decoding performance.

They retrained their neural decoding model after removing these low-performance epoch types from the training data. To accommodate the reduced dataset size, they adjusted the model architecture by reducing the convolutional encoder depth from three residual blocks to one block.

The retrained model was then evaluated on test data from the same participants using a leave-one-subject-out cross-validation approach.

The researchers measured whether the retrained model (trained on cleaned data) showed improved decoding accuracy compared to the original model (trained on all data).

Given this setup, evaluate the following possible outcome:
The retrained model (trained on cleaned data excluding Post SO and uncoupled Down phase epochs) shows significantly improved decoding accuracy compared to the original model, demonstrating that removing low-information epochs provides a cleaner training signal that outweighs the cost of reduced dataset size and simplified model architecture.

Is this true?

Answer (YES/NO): YES